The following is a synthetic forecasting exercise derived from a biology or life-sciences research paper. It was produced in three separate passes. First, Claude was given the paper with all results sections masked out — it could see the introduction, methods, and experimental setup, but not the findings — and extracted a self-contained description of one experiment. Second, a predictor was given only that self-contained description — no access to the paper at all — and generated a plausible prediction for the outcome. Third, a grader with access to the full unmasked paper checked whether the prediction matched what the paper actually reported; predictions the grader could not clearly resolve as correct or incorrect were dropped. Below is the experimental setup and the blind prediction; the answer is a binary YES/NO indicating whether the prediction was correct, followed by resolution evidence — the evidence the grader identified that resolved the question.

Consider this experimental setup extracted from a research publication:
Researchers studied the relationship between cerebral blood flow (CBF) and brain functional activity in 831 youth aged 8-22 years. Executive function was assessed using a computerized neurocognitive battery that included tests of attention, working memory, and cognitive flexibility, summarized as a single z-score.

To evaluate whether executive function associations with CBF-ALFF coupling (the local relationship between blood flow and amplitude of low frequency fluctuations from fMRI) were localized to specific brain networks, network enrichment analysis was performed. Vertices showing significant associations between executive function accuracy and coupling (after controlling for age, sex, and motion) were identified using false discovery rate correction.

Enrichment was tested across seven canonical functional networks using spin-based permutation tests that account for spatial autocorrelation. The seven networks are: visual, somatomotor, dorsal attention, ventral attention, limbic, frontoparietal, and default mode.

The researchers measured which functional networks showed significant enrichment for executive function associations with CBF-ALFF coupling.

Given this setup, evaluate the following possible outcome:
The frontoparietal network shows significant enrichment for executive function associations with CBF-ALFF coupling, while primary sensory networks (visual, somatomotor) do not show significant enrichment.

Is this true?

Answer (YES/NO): NO